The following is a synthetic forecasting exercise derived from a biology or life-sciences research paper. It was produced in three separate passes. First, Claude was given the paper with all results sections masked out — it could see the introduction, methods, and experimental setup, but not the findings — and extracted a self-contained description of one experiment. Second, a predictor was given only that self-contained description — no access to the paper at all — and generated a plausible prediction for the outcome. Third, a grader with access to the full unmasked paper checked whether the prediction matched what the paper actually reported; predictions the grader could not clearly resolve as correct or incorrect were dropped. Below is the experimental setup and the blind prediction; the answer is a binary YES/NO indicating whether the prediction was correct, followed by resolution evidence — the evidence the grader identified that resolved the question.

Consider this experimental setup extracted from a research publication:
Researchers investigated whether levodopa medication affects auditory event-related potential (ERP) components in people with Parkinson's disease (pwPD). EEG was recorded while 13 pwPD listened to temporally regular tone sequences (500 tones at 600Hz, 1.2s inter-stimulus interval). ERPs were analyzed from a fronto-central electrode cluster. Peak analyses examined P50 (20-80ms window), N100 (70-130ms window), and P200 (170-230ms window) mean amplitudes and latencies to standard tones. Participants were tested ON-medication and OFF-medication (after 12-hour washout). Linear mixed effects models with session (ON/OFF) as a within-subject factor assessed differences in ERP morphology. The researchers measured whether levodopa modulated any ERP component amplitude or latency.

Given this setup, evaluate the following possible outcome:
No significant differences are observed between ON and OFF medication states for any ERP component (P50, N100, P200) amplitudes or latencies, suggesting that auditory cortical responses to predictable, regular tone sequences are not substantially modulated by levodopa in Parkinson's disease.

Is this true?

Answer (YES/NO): YES